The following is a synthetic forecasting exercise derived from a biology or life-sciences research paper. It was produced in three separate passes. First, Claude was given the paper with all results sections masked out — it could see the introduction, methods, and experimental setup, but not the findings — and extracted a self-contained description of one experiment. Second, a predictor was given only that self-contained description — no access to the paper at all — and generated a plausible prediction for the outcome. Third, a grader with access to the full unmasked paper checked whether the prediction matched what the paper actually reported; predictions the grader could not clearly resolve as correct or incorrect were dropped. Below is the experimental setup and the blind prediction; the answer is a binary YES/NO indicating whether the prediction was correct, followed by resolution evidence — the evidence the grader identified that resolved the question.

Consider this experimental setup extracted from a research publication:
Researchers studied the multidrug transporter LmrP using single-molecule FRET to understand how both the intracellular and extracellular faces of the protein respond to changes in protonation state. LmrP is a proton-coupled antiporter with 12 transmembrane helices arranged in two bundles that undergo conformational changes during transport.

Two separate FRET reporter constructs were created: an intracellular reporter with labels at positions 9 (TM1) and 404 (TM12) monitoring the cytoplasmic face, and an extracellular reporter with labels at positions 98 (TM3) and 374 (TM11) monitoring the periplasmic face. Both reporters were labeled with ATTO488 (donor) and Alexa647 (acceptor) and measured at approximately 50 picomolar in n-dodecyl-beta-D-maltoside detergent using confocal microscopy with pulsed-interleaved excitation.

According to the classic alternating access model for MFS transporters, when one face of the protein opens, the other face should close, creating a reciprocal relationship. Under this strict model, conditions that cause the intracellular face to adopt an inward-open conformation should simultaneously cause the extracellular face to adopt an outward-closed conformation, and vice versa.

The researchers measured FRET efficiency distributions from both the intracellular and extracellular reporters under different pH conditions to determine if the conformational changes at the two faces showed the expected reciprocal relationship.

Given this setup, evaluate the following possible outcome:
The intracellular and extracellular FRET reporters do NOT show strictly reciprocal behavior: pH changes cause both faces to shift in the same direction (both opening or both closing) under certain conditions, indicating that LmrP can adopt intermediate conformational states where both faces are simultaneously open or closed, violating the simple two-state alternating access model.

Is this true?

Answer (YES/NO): NO